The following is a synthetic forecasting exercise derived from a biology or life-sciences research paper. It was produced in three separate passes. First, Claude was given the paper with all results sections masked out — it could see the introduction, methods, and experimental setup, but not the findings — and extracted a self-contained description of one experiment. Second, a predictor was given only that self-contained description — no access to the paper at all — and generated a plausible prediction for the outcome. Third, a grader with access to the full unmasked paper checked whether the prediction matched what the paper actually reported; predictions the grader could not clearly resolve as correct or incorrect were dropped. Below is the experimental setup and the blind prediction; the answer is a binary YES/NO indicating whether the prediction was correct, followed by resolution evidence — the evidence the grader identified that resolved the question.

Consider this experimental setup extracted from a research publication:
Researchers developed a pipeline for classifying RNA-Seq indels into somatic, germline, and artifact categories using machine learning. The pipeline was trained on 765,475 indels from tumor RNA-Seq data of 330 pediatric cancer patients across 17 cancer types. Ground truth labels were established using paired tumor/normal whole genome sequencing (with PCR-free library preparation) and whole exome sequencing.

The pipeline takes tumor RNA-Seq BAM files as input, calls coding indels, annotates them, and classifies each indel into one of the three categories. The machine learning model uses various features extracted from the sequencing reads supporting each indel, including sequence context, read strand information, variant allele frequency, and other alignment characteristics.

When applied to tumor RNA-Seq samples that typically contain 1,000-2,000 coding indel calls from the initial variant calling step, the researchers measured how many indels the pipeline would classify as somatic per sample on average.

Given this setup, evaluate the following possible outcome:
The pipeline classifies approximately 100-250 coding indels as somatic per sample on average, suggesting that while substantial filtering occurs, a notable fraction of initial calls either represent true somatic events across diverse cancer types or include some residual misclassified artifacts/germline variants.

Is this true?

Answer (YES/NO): NO